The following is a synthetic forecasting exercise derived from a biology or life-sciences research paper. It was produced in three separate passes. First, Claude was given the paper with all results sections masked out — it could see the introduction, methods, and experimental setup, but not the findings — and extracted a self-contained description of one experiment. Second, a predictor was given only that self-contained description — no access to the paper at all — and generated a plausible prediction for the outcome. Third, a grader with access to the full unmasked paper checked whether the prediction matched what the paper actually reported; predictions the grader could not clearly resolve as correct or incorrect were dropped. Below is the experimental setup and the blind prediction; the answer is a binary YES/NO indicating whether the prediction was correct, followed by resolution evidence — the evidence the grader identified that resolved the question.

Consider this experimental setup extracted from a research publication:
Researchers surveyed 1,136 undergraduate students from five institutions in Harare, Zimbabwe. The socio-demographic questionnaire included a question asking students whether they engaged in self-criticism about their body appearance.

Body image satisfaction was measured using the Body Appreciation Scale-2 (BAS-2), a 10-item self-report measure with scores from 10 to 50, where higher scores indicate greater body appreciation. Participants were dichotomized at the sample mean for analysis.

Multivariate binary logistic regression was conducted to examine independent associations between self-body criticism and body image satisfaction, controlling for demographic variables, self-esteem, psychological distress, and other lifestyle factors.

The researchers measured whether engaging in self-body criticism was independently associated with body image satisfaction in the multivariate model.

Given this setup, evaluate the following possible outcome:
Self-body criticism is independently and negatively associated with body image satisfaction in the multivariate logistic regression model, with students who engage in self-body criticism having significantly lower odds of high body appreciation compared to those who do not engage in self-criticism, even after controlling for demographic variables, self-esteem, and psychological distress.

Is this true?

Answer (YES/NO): YES